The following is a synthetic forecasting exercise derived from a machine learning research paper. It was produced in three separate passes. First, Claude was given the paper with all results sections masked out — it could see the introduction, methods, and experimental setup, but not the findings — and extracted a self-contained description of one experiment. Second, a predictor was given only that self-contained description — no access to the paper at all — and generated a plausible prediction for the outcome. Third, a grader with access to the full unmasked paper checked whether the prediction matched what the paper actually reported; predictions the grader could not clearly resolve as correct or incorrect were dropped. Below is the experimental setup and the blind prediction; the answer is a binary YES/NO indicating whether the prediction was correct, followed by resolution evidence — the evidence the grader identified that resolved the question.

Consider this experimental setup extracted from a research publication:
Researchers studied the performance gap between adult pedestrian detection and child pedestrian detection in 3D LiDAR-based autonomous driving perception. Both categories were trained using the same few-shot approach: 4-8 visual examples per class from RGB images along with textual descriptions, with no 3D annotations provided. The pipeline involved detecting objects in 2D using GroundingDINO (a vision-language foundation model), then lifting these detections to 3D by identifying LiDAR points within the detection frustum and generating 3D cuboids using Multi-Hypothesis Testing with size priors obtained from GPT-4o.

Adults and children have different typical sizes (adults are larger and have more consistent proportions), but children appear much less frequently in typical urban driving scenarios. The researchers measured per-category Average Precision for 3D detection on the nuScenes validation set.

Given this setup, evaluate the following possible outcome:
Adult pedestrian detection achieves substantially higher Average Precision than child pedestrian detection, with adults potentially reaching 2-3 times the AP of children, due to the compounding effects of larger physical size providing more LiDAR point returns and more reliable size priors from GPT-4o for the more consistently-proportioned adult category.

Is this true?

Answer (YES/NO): NO